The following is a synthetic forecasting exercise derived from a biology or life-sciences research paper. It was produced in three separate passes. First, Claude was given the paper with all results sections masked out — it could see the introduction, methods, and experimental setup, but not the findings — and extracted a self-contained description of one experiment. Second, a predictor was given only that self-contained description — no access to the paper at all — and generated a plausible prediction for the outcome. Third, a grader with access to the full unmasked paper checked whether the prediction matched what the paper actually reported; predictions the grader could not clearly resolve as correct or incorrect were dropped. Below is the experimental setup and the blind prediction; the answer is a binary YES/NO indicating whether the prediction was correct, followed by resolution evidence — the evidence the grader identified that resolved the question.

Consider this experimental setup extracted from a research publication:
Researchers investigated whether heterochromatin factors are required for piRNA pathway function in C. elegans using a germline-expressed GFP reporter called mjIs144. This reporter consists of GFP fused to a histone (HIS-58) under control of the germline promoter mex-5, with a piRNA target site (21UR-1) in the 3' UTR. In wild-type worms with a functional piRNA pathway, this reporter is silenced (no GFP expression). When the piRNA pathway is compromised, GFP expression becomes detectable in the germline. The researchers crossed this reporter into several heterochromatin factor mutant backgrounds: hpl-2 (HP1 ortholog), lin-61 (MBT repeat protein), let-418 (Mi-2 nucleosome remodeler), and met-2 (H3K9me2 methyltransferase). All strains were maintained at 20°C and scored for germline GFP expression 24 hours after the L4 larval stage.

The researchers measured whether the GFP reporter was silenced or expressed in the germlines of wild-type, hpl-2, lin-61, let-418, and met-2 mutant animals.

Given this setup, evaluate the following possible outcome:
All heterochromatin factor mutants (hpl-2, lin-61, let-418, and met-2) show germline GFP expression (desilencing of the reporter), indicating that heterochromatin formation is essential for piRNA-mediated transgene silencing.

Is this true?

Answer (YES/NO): YES